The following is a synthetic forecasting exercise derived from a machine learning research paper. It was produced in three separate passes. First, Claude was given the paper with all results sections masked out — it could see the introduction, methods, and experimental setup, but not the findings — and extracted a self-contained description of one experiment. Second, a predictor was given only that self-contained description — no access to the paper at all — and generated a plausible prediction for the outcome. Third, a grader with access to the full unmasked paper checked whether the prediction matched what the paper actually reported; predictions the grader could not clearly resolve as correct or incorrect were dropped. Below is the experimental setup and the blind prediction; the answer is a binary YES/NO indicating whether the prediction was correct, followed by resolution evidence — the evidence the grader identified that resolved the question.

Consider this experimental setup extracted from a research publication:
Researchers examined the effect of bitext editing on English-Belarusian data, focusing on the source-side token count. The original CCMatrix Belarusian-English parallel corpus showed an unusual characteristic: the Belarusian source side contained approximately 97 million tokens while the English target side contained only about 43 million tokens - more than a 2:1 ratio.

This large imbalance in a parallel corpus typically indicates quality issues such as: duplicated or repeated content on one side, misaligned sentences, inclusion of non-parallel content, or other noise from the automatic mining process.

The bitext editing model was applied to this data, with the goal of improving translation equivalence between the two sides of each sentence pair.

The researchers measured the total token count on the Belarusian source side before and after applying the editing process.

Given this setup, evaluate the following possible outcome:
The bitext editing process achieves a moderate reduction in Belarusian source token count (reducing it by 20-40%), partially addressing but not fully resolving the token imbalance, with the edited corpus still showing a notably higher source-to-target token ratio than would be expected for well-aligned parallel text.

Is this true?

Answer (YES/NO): NO